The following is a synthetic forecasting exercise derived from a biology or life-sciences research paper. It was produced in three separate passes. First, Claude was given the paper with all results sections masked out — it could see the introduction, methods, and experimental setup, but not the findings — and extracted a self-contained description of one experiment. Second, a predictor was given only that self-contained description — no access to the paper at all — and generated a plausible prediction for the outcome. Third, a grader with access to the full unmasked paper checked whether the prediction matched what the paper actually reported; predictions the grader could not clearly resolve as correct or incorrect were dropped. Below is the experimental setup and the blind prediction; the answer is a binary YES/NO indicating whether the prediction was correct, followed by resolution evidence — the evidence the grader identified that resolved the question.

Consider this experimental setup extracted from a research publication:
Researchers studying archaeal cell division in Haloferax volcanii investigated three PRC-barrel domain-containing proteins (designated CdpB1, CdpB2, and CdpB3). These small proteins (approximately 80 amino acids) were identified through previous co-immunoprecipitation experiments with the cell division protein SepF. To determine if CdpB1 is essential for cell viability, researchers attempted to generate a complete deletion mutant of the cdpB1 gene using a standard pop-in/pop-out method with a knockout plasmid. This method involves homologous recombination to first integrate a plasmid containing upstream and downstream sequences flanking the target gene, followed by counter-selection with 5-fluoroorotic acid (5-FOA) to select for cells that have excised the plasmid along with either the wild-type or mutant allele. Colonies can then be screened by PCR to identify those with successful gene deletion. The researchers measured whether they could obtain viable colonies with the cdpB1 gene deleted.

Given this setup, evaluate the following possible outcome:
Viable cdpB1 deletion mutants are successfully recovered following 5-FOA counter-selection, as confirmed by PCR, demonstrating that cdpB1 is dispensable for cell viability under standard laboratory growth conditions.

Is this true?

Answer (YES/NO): NO